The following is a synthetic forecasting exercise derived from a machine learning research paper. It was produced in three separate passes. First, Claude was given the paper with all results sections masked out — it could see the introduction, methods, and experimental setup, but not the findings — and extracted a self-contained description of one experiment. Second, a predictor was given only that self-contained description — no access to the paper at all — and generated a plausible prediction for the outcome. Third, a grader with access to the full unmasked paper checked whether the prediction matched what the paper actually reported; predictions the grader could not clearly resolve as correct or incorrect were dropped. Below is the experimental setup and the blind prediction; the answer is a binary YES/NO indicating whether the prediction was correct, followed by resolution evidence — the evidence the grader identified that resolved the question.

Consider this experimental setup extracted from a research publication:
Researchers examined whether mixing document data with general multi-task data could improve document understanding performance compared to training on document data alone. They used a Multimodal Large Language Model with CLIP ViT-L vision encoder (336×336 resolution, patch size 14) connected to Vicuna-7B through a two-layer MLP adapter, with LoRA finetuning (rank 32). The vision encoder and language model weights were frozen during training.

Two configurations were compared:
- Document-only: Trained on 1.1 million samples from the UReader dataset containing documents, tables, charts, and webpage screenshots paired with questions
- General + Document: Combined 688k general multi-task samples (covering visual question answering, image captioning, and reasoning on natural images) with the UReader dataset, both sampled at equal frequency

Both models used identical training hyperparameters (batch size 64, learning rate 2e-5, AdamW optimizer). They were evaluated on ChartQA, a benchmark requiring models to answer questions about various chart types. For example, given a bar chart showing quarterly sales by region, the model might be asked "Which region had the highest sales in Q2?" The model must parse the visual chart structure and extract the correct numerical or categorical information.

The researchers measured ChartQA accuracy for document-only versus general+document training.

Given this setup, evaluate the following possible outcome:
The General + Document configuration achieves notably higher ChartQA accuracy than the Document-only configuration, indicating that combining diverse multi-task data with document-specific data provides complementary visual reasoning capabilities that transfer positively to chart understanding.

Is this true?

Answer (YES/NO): NO